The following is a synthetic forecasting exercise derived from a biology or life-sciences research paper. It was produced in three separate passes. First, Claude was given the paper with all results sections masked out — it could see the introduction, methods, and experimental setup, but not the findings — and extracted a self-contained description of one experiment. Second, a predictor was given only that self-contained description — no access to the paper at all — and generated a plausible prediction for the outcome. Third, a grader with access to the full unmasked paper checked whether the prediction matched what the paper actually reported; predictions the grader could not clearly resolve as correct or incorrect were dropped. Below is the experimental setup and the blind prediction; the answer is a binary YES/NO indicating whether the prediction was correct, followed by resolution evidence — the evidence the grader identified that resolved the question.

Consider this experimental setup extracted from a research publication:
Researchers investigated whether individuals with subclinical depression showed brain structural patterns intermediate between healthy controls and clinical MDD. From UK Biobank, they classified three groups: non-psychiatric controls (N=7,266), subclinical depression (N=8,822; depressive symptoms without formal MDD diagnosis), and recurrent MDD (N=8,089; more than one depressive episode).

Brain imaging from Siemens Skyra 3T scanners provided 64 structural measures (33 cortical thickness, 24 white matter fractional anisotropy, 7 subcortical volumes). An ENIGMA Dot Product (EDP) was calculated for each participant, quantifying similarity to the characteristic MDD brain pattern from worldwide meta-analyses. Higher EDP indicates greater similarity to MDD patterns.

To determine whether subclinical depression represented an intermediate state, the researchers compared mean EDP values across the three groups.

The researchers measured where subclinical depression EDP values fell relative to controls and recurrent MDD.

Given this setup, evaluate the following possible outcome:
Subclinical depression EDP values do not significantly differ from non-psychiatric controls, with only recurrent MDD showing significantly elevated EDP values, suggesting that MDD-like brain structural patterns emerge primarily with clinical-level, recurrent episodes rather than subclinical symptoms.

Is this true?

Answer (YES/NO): NO